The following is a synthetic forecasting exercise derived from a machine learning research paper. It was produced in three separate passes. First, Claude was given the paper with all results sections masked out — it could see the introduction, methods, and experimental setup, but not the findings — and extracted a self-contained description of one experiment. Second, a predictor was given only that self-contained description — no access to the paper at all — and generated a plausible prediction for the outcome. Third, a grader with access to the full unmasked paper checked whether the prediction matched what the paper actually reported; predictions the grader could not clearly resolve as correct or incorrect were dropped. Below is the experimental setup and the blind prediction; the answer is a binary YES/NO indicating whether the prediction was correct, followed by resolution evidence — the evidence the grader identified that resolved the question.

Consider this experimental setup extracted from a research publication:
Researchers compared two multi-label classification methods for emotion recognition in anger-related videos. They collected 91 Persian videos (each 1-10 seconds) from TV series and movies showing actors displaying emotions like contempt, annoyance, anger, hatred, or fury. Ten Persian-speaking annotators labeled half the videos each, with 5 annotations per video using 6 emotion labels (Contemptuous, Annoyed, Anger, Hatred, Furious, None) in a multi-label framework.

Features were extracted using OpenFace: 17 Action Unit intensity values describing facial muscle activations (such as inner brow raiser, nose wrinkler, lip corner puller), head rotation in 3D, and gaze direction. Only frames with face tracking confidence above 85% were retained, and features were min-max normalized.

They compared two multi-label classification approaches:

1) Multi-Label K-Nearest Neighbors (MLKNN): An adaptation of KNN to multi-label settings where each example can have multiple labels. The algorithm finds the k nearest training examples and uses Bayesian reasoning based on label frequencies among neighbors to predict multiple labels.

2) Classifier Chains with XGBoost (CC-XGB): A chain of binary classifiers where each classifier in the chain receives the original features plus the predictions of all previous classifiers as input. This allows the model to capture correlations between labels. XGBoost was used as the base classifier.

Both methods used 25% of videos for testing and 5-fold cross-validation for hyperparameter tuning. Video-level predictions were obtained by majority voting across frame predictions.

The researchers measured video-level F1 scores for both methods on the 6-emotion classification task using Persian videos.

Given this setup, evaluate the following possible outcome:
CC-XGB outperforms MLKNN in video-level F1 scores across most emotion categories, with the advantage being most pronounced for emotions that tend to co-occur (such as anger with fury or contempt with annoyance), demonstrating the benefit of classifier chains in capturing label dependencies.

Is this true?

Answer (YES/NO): NO